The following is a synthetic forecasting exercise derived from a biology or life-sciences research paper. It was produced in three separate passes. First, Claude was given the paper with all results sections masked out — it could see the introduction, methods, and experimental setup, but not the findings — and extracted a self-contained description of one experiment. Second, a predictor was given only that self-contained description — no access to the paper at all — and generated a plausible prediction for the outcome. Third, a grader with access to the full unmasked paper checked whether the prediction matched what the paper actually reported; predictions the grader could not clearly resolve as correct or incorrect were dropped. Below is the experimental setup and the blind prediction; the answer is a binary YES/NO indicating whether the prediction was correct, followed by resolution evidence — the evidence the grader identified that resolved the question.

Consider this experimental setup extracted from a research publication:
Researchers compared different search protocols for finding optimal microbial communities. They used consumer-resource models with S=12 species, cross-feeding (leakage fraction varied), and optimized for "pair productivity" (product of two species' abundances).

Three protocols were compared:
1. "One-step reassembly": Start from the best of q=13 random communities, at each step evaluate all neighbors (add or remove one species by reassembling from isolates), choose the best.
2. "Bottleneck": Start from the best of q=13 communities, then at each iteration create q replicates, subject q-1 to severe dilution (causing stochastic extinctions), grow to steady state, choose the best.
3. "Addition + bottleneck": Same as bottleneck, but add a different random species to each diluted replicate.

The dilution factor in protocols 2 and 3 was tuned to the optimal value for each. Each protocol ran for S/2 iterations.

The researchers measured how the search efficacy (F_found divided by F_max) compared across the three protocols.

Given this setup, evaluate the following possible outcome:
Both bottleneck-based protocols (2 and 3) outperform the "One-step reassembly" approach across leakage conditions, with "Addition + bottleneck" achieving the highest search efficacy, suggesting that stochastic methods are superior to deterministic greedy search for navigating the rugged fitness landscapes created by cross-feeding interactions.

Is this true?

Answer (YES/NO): NO